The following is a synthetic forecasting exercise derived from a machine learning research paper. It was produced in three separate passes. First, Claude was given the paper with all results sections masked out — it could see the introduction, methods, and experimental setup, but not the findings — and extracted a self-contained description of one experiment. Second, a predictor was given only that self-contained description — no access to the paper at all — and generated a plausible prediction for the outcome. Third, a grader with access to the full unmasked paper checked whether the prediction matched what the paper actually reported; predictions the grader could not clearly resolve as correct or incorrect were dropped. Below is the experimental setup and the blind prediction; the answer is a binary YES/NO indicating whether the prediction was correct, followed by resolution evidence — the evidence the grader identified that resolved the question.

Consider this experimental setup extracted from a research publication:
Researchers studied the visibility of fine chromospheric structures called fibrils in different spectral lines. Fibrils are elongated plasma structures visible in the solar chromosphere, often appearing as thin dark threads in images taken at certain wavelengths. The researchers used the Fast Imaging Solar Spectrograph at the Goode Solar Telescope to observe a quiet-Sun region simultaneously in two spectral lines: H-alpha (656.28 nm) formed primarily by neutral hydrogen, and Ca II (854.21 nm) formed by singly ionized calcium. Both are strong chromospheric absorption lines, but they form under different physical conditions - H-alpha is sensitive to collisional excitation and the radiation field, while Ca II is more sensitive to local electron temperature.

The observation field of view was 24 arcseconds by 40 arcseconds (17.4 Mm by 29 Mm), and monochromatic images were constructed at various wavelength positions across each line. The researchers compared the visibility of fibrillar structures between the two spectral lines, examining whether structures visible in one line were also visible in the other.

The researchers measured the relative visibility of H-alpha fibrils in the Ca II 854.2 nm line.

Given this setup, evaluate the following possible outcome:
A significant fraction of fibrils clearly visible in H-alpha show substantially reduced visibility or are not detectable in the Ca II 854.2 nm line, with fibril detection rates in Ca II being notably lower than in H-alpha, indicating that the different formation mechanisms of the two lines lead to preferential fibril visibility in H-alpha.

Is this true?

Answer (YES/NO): YES